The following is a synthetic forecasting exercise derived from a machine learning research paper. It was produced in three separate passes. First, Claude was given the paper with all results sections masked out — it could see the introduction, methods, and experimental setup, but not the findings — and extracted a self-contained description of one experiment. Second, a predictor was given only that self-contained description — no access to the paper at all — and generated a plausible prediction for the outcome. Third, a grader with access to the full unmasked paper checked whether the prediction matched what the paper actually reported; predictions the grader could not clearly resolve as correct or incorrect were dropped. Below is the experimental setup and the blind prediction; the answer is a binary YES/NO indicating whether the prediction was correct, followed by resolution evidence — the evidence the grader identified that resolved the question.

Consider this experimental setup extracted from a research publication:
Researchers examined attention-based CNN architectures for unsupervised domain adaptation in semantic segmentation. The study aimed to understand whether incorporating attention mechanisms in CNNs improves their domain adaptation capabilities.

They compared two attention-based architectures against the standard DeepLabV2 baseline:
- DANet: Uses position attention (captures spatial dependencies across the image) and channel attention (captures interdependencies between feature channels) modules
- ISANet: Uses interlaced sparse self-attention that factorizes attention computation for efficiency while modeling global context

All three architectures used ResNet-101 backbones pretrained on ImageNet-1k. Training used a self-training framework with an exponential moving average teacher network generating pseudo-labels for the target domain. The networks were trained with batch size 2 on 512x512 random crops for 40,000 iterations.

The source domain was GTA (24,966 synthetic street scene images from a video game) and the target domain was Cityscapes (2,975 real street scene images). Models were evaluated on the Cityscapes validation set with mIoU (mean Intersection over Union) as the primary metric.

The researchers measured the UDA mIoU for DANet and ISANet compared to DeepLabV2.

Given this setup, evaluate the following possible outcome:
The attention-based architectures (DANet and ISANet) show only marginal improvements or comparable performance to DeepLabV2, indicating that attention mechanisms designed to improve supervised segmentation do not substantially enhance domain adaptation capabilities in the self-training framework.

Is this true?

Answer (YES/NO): YES